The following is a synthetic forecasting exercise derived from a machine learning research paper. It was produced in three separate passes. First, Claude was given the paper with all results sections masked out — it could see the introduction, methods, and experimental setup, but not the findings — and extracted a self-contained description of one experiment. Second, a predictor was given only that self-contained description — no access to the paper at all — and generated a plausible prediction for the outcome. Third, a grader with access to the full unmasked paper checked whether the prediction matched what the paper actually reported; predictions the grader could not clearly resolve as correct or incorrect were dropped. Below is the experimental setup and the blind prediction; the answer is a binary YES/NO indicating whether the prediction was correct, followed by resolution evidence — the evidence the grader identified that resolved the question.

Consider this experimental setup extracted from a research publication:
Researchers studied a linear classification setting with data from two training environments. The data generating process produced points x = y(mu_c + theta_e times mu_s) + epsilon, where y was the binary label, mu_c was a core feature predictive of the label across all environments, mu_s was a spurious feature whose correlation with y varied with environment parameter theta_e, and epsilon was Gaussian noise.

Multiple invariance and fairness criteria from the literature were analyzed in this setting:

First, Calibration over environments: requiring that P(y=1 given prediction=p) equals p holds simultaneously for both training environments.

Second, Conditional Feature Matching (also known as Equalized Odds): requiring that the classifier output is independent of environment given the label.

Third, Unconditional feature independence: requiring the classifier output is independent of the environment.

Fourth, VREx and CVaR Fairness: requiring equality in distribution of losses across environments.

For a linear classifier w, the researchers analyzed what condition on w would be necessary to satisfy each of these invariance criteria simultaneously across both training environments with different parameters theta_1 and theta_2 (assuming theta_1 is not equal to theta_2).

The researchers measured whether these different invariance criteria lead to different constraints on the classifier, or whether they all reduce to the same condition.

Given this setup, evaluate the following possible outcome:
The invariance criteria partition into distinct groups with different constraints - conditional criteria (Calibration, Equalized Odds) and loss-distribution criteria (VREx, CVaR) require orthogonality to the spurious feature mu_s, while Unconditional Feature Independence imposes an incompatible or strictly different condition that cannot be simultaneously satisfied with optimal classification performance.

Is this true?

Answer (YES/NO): NO